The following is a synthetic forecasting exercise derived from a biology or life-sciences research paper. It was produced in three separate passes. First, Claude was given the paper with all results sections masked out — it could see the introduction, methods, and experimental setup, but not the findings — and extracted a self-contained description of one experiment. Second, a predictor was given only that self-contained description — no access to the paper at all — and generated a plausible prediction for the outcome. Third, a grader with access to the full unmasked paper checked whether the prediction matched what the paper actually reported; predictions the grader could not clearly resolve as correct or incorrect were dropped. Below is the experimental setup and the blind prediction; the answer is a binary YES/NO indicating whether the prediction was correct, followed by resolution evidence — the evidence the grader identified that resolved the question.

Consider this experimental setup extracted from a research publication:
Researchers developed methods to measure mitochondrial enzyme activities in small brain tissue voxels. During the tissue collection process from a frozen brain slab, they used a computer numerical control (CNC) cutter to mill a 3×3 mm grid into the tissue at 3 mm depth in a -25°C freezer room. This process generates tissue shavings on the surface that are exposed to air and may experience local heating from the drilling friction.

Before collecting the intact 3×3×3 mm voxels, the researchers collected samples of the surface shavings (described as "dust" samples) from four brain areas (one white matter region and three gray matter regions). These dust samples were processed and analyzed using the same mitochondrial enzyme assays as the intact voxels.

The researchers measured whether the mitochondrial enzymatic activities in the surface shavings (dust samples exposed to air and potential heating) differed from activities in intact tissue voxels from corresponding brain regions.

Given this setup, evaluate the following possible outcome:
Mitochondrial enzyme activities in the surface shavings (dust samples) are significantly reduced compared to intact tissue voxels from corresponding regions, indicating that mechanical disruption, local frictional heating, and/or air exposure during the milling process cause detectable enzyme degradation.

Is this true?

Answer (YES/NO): YES